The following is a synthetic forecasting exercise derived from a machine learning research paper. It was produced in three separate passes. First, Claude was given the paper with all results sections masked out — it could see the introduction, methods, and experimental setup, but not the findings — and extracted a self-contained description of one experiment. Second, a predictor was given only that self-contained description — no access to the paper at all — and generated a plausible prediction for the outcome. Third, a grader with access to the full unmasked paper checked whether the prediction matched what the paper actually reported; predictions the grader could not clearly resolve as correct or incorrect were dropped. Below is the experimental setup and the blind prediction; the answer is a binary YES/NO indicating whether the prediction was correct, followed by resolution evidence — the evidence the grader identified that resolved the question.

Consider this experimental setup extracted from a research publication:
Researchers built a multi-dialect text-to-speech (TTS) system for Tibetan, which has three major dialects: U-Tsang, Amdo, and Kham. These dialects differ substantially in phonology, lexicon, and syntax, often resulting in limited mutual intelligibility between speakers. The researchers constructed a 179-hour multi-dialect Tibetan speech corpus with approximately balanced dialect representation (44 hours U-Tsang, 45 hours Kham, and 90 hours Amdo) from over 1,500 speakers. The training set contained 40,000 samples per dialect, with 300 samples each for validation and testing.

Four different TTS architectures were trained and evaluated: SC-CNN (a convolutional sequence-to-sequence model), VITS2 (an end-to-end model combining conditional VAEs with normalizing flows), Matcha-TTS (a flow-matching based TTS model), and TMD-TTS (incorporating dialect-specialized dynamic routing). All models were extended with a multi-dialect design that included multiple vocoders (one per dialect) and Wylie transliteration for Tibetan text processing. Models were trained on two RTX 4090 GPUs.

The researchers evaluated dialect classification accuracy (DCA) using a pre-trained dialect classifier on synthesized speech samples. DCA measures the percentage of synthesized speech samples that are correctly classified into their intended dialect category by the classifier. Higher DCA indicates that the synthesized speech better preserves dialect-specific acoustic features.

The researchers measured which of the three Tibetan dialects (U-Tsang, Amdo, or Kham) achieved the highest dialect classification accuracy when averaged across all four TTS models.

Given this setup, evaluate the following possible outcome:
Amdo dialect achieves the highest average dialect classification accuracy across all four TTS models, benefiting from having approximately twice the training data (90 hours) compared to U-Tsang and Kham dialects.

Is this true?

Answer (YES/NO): YES